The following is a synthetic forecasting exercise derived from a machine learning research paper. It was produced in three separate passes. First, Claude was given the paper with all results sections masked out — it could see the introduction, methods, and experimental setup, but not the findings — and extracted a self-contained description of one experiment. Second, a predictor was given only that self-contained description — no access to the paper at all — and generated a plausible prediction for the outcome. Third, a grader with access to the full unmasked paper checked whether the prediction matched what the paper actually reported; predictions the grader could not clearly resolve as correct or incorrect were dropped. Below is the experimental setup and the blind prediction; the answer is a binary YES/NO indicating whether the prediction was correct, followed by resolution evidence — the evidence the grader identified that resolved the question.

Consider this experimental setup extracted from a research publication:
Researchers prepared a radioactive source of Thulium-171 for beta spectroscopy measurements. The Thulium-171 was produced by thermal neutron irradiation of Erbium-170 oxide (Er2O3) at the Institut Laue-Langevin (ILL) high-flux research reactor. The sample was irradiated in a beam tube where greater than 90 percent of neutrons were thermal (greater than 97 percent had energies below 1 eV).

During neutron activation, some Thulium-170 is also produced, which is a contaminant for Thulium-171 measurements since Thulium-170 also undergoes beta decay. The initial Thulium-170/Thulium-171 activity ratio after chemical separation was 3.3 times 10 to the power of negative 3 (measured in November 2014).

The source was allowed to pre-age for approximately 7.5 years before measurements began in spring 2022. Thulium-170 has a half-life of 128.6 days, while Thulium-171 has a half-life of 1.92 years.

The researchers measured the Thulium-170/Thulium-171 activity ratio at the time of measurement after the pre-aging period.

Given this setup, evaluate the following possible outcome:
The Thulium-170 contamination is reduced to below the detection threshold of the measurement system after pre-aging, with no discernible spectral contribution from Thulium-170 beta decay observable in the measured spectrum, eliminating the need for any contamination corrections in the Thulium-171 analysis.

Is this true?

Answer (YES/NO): NO